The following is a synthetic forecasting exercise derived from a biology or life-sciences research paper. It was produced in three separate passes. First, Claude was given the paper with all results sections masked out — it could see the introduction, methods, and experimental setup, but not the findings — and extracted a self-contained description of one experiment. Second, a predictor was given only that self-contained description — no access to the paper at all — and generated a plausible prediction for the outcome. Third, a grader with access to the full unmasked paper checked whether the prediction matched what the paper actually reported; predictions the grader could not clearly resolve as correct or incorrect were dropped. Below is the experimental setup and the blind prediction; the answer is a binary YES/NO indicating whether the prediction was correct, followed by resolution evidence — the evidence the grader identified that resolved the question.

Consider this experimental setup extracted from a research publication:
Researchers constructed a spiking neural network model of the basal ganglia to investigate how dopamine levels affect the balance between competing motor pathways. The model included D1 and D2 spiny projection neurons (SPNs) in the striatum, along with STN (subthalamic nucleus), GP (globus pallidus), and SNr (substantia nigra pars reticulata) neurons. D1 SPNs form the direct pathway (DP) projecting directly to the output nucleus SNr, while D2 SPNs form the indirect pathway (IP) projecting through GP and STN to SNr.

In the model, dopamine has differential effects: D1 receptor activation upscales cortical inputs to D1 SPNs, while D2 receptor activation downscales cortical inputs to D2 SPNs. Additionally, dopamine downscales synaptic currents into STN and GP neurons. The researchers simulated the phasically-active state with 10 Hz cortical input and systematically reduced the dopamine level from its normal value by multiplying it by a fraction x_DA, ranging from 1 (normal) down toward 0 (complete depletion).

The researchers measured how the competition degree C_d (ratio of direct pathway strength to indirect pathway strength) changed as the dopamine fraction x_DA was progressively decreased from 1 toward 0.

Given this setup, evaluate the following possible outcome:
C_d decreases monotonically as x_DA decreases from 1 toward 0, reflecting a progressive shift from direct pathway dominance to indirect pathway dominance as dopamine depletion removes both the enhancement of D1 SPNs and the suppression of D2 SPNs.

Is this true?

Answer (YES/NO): YES